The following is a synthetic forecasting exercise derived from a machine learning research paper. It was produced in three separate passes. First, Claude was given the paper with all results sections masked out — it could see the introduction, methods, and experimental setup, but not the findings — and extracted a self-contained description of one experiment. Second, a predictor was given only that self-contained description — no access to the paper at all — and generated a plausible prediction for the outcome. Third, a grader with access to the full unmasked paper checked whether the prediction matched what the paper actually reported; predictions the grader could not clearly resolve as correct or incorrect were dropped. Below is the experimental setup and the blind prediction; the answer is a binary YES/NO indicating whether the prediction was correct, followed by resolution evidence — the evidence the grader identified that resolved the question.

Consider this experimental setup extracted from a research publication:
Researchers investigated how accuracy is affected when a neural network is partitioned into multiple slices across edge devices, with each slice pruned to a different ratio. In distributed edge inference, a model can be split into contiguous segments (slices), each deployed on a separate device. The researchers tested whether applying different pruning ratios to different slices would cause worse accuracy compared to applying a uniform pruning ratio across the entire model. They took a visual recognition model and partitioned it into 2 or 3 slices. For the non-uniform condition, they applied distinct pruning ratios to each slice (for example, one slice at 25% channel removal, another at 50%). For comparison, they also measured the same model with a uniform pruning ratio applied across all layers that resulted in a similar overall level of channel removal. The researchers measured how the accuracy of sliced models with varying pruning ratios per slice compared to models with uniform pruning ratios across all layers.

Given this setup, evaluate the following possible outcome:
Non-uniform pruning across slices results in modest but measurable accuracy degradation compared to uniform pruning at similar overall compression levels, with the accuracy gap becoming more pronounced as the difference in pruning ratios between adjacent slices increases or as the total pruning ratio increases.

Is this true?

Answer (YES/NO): NO